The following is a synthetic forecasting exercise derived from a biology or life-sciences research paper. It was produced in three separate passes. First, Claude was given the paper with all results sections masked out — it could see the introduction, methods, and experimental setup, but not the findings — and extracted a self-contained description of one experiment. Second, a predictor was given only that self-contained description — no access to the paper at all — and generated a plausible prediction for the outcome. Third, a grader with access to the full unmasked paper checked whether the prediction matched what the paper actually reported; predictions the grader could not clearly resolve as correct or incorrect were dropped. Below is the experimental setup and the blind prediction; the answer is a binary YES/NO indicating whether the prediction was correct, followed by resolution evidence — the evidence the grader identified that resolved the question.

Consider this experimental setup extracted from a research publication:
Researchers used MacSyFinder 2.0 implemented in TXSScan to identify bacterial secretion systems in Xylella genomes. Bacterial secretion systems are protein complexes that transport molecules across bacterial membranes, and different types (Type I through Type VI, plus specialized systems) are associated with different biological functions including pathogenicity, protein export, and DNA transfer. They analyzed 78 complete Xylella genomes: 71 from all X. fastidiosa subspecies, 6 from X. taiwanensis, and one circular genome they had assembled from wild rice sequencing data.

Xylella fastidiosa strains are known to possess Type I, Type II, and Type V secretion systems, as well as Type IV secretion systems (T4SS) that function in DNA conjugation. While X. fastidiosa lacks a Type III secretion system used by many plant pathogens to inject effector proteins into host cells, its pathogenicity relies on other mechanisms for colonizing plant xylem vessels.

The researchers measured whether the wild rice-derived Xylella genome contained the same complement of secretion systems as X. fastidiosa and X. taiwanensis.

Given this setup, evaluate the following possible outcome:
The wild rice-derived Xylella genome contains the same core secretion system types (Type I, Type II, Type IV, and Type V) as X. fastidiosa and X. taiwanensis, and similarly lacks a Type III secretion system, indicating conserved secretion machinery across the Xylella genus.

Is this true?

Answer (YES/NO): NO